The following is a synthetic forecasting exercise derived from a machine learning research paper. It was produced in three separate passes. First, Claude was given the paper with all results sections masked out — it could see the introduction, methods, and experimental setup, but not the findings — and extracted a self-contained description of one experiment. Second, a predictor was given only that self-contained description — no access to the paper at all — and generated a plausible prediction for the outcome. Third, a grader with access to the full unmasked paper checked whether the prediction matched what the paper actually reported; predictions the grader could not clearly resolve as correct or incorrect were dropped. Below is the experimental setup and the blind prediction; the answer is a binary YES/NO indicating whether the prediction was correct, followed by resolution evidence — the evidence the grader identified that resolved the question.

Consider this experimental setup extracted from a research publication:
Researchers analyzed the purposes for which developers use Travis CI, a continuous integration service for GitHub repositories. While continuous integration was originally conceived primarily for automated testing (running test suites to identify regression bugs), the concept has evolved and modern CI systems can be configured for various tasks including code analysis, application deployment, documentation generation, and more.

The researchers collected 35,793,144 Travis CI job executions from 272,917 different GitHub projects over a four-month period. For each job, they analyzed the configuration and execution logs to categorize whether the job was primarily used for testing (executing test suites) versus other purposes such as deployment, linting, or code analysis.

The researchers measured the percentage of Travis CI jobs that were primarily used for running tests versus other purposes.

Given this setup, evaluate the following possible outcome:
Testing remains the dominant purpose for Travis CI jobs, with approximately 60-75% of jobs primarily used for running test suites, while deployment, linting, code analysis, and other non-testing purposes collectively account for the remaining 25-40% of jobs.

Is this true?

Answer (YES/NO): NO